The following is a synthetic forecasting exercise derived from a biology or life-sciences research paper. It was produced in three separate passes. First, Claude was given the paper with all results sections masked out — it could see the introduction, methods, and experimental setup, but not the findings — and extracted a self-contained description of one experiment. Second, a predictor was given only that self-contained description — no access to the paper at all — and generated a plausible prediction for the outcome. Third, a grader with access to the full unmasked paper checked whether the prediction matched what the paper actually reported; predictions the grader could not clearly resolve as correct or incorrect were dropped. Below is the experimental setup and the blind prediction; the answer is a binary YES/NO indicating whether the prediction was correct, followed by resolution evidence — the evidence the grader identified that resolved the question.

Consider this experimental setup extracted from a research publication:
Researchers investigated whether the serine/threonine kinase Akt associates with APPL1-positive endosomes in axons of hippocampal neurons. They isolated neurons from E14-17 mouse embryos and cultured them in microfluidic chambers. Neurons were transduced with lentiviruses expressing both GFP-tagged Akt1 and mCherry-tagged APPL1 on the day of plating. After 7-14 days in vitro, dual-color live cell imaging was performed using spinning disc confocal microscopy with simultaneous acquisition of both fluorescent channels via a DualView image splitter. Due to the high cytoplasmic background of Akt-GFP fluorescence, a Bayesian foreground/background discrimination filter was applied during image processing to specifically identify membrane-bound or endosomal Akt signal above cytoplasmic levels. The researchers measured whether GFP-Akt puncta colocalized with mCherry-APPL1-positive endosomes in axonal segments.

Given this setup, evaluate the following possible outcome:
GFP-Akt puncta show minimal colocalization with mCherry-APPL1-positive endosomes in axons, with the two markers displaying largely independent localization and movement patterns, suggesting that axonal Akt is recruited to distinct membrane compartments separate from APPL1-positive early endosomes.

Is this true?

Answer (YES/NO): NO